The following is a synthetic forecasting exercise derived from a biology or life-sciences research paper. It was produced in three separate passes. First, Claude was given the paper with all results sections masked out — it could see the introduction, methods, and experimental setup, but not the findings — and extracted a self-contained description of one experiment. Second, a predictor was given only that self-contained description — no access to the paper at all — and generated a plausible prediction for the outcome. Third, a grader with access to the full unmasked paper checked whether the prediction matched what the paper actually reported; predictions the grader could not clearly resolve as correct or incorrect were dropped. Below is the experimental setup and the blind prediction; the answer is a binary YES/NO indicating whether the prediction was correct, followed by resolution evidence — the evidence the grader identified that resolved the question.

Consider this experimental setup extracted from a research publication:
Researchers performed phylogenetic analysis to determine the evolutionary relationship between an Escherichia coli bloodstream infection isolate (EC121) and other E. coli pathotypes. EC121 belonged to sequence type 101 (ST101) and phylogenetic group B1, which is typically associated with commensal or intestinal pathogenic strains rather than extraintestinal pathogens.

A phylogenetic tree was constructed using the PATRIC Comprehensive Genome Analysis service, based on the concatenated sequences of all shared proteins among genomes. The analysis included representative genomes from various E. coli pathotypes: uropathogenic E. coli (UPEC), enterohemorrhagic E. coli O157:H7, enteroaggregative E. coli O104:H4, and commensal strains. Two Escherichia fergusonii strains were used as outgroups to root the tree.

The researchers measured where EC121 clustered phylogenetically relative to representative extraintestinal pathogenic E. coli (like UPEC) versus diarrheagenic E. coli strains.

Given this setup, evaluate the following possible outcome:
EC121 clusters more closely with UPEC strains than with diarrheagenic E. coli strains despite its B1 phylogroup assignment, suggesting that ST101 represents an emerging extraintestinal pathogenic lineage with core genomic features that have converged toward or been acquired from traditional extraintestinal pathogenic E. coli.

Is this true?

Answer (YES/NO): NO